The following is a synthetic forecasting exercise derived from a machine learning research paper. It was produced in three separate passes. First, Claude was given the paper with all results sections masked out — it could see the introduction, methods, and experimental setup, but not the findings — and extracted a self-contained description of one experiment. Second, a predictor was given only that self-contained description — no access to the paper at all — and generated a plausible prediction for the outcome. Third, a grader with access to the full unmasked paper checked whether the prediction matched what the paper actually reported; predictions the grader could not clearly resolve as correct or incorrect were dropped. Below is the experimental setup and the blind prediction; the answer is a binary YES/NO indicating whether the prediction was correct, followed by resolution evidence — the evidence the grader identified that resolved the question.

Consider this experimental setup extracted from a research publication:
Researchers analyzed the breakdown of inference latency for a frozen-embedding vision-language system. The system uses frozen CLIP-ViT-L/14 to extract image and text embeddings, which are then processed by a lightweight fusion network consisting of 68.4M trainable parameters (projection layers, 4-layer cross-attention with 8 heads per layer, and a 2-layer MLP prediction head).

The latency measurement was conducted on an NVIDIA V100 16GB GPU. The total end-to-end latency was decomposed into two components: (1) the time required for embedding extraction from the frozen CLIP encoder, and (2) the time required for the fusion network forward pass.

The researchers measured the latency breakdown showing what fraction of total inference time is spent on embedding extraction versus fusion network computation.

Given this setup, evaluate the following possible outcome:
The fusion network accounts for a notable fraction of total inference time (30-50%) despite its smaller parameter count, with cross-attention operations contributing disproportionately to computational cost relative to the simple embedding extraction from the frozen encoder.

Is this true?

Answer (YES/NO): NO